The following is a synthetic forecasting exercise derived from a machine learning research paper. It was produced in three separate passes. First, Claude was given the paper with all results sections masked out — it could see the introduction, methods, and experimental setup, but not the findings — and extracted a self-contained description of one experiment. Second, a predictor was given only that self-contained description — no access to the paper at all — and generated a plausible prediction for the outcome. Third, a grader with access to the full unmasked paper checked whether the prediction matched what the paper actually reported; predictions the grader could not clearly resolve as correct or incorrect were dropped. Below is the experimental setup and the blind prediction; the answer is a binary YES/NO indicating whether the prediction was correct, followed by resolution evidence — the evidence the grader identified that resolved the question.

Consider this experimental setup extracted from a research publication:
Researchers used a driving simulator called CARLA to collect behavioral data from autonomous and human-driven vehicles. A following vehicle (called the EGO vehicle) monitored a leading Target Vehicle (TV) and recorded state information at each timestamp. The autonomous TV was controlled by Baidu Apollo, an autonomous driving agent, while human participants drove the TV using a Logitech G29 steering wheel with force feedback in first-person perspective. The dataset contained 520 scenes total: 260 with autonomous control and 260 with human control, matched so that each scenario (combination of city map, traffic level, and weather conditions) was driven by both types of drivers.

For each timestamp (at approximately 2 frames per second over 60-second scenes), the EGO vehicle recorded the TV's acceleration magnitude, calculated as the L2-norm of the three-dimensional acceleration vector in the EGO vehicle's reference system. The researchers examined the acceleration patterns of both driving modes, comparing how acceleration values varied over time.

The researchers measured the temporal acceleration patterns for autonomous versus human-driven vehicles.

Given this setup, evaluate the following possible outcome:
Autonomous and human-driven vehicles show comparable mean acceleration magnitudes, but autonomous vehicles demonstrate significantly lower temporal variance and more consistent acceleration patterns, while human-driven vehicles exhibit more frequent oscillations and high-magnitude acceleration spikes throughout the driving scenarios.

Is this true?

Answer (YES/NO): NO